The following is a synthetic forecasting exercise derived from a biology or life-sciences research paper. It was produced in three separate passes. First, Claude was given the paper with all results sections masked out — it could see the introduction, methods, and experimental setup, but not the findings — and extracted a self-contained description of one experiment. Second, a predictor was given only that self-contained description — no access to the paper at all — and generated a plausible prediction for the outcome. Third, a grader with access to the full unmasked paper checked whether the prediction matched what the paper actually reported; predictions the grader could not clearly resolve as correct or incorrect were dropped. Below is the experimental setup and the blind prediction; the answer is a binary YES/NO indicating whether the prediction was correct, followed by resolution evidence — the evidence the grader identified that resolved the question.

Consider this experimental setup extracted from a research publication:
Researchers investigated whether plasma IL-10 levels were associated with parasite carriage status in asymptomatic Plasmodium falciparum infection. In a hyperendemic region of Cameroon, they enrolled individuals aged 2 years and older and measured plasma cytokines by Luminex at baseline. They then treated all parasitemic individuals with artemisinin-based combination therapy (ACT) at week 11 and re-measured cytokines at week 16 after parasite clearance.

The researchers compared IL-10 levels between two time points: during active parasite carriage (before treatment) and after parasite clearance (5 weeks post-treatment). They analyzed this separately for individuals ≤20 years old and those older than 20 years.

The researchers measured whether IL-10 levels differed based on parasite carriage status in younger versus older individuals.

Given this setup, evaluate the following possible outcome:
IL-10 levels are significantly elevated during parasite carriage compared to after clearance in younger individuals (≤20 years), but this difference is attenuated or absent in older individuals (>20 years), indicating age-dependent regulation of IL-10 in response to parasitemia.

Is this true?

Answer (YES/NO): YES